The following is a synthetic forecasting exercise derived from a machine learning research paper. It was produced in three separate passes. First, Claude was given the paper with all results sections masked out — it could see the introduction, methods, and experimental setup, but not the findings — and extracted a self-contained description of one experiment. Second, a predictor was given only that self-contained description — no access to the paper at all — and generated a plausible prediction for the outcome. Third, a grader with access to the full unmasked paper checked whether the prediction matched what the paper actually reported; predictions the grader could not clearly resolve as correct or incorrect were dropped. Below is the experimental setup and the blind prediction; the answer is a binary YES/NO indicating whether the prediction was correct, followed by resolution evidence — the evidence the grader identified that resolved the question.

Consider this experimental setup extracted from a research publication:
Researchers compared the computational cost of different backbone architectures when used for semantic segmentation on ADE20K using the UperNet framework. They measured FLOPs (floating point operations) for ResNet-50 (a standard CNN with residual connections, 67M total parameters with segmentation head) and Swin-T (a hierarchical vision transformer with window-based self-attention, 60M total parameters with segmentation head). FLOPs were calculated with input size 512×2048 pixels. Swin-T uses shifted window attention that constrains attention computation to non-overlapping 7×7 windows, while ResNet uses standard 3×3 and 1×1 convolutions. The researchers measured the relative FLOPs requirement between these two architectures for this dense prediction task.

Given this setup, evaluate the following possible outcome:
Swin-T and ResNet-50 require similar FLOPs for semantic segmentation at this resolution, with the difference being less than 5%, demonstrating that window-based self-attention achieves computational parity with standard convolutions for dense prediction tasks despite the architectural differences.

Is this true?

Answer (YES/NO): YES